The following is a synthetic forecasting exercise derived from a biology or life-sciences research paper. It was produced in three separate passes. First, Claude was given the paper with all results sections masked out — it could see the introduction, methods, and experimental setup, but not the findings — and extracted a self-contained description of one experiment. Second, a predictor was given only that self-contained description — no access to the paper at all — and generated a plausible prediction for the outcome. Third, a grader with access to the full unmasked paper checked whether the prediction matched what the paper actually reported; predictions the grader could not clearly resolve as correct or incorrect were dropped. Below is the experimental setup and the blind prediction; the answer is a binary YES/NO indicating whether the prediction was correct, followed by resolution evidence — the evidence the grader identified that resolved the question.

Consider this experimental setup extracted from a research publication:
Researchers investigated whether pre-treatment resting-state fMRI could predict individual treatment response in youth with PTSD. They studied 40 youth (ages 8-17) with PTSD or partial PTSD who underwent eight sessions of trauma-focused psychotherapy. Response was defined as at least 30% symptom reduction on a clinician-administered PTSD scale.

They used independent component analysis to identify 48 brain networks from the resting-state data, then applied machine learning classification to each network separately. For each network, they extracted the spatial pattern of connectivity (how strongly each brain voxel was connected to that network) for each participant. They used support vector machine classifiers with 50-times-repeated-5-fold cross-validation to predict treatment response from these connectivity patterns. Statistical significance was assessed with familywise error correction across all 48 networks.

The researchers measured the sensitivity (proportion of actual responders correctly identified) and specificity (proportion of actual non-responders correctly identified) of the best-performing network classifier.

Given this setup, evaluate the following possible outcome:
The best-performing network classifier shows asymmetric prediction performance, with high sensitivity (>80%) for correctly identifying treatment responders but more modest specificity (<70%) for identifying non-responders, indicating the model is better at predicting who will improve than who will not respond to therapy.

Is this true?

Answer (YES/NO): YES